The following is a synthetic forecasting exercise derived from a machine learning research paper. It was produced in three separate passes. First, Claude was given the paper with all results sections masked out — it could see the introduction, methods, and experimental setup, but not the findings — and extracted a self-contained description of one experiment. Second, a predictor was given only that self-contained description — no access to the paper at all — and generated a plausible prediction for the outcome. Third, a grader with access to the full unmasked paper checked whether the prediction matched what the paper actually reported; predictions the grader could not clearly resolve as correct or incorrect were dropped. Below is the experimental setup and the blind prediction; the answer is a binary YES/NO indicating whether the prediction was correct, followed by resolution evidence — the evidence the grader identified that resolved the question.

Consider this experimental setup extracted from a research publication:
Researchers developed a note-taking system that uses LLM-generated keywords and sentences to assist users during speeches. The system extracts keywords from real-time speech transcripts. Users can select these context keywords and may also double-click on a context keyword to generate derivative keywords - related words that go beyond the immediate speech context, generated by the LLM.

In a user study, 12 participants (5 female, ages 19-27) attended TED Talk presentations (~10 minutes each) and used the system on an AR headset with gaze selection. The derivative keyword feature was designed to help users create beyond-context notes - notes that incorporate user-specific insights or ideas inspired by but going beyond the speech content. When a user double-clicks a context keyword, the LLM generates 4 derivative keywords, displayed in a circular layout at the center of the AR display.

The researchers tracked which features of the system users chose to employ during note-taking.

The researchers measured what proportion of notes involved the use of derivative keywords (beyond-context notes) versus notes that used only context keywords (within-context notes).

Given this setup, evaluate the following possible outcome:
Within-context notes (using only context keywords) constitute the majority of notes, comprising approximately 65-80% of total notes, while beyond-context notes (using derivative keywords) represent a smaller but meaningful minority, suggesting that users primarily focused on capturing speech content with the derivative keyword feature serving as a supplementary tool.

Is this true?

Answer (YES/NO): YES